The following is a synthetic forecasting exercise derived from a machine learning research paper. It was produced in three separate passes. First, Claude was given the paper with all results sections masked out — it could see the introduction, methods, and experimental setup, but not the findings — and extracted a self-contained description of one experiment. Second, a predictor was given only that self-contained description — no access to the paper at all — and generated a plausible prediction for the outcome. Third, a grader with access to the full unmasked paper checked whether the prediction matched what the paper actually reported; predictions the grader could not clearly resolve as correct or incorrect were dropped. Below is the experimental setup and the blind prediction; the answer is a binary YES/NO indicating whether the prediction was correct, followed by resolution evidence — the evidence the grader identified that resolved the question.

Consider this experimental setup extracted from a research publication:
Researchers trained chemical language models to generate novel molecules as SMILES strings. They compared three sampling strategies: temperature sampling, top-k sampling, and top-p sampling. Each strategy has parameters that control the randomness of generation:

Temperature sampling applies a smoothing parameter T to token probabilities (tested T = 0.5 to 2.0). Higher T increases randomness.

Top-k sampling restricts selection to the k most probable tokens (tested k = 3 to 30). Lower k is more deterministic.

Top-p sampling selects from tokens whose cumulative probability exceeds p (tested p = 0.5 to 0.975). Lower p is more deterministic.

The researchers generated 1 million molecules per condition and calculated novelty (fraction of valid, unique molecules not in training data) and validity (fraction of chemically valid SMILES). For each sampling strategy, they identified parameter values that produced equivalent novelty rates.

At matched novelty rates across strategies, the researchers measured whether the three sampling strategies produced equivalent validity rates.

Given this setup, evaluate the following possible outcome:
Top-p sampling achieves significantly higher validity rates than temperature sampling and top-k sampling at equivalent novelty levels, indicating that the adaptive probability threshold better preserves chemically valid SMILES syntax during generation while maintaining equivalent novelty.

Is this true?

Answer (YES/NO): NO